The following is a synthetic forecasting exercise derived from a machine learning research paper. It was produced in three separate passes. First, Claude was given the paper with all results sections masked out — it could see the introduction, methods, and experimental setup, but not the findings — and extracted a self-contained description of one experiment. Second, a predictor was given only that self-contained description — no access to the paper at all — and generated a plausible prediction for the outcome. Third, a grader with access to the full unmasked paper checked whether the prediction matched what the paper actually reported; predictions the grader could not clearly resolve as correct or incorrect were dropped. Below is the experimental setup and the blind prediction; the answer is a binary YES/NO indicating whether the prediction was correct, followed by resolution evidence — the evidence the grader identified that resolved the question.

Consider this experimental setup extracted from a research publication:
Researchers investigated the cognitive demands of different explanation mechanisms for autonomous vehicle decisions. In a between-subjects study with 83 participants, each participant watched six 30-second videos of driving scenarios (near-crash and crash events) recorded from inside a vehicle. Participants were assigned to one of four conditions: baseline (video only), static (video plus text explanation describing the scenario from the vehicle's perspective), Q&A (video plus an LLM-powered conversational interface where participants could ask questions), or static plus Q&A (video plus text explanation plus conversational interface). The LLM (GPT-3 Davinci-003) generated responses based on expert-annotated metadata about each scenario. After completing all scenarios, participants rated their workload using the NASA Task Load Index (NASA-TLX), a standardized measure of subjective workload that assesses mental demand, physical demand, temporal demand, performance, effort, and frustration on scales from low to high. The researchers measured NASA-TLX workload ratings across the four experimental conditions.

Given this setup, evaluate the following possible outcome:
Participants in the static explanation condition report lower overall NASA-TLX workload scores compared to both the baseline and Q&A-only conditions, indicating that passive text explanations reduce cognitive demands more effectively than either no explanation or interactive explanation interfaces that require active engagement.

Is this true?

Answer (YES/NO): NO